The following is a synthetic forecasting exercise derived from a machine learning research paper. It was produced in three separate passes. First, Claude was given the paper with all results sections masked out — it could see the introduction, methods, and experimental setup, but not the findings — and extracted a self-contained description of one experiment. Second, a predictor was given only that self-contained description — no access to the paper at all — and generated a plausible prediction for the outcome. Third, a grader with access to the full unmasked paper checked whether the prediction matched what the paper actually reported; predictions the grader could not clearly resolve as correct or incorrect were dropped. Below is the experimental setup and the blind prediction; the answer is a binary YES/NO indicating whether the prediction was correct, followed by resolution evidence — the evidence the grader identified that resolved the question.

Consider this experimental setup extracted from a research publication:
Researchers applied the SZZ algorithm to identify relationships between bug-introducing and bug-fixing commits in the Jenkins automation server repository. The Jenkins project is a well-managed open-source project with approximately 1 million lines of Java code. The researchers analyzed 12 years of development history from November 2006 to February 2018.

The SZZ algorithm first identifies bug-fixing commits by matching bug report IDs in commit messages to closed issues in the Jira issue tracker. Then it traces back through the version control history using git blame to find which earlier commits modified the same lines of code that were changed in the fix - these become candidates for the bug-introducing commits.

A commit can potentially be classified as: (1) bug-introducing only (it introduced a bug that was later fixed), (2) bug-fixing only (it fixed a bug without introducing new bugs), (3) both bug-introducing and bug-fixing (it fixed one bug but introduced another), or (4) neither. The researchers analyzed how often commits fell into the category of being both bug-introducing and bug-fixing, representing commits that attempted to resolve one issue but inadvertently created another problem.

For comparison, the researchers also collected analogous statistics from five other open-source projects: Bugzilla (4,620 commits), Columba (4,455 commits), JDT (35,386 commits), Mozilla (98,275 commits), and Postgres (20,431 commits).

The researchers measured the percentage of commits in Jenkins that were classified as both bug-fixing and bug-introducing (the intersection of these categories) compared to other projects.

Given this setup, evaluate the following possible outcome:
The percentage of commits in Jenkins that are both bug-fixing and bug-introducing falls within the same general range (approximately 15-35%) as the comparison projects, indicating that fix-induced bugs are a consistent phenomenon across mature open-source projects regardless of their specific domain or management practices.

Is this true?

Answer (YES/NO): NO